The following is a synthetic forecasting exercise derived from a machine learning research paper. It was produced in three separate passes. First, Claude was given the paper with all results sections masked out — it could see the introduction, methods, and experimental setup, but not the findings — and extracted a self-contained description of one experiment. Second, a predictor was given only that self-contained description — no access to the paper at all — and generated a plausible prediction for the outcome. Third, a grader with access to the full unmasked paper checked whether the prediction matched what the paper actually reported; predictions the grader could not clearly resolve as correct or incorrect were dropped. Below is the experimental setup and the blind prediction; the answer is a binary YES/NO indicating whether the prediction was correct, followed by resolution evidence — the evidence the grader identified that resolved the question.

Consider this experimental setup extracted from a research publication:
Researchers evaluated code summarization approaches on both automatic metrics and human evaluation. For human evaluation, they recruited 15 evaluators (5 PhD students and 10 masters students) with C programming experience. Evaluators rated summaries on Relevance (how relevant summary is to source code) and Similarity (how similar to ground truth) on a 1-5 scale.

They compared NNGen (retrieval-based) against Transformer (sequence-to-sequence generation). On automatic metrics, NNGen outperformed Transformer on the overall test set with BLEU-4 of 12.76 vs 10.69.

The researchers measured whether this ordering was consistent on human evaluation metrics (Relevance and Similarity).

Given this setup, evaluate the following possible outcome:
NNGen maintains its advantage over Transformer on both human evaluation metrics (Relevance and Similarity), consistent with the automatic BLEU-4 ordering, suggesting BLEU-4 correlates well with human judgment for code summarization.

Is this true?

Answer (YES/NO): YES